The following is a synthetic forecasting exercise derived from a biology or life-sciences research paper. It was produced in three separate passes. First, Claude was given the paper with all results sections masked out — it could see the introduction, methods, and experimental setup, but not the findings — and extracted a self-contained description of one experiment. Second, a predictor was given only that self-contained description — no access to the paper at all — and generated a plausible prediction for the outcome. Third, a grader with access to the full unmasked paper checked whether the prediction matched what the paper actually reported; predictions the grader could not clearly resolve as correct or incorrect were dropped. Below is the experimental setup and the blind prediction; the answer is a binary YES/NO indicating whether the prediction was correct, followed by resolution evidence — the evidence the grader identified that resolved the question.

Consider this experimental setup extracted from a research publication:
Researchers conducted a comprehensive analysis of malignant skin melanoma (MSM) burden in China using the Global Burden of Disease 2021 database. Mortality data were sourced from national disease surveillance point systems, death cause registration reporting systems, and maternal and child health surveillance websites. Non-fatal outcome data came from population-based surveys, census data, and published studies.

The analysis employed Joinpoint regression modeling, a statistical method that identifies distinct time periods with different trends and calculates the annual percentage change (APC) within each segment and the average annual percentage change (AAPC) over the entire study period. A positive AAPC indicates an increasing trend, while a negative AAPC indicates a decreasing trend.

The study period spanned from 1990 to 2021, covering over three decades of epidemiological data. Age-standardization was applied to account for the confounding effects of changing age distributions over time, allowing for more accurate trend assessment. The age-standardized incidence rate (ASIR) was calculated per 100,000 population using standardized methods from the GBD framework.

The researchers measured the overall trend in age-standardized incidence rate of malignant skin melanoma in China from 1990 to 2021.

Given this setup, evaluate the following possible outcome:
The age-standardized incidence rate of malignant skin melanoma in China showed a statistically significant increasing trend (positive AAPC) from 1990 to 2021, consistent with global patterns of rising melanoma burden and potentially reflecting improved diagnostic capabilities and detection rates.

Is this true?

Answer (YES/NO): YES